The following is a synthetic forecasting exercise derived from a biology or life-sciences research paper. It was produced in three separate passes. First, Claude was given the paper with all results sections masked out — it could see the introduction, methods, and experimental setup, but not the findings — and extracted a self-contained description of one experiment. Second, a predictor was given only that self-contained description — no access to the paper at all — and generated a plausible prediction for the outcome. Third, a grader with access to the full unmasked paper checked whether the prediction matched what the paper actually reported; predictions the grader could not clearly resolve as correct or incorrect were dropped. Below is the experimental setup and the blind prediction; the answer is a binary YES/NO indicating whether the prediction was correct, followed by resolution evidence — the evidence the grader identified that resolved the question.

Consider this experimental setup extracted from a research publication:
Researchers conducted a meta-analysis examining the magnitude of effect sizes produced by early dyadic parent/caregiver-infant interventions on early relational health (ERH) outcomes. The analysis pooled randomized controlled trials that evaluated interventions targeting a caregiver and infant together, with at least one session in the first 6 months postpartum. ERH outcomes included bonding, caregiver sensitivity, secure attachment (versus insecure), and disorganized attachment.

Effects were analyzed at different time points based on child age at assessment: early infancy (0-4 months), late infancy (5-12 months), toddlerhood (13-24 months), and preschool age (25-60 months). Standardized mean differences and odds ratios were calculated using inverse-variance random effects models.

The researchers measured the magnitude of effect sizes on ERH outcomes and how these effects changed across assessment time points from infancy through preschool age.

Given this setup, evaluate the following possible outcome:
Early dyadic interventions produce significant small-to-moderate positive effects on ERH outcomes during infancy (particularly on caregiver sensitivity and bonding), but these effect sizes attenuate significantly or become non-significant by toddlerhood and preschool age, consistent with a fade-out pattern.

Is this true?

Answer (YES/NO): NO